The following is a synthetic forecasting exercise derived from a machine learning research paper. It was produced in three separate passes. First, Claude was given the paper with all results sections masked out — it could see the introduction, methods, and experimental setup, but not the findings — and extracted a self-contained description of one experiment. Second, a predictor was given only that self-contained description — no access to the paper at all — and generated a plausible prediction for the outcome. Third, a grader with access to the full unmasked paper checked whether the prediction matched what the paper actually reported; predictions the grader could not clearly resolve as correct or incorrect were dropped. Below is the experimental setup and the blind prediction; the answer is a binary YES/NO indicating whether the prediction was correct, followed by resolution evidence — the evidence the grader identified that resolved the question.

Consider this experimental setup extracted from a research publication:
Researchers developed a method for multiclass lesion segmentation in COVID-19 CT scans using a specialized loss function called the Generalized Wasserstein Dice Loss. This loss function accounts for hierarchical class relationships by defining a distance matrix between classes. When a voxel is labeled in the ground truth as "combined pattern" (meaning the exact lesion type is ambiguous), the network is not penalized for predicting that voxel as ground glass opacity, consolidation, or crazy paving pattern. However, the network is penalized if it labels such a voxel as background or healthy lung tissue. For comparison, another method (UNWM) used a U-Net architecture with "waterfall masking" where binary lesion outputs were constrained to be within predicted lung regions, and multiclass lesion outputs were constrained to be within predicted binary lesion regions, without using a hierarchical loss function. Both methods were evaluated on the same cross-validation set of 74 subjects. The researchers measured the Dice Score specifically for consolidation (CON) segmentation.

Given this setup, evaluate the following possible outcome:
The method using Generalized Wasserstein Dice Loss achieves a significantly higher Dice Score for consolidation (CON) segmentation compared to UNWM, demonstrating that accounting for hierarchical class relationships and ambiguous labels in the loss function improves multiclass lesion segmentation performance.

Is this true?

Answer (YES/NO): NO